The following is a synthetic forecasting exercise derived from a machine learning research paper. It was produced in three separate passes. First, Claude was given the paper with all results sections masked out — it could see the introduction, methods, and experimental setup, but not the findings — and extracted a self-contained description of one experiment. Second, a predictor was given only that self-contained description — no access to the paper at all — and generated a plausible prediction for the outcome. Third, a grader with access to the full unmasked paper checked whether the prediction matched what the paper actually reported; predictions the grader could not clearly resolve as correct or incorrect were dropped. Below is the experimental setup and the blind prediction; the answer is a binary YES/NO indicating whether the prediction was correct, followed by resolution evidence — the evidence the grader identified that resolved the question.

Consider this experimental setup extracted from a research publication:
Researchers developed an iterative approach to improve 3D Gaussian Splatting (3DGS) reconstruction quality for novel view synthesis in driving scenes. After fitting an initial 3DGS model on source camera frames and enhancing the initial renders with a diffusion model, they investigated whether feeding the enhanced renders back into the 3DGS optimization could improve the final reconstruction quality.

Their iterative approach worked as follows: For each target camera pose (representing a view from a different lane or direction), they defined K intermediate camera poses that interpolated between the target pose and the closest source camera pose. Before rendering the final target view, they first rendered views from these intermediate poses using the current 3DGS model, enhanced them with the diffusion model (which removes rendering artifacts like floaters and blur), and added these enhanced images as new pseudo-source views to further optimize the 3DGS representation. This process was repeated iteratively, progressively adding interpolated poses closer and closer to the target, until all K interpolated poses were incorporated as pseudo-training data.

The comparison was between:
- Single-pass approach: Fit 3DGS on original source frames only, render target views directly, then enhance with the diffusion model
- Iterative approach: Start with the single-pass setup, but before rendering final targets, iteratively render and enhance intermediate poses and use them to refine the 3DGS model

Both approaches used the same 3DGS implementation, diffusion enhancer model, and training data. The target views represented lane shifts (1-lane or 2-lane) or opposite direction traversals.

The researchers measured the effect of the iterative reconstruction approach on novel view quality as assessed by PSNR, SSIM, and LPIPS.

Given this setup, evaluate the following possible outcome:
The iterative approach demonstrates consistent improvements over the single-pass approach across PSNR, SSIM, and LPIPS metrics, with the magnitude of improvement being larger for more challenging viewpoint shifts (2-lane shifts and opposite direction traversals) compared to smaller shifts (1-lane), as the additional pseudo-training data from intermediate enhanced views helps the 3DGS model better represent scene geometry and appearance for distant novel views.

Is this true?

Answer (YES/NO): NO